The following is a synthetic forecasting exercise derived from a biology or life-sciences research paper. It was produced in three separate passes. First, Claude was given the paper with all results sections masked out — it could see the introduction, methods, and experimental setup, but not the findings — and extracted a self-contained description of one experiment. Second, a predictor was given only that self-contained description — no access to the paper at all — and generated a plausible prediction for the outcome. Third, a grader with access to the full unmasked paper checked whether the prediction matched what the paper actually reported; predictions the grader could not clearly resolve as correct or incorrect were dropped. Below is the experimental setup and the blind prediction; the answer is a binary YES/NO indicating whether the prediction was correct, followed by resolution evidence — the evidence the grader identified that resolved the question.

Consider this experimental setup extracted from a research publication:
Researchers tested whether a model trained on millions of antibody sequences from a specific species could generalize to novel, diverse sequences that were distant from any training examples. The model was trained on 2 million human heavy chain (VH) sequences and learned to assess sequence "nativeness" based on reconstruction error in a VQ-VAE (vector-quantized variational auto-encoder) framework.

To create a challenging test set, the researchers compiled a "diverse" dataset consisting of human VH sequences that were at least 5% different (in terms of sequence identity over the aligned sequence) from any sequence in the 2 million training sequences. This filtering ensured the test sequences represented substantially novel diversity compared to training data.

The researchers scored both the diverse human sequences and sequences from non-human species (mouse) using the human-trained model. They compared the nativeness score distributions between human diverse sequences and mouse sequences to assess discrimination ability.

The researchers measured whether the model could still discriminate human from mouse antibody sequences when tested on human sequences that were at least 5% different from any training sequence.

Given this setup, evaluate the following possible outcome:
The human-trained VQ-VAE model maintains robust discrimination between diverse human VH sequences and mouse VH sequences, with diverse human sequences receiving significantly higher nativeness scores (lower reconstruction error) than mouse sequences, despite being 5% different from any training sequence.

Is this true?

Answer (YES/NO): YES